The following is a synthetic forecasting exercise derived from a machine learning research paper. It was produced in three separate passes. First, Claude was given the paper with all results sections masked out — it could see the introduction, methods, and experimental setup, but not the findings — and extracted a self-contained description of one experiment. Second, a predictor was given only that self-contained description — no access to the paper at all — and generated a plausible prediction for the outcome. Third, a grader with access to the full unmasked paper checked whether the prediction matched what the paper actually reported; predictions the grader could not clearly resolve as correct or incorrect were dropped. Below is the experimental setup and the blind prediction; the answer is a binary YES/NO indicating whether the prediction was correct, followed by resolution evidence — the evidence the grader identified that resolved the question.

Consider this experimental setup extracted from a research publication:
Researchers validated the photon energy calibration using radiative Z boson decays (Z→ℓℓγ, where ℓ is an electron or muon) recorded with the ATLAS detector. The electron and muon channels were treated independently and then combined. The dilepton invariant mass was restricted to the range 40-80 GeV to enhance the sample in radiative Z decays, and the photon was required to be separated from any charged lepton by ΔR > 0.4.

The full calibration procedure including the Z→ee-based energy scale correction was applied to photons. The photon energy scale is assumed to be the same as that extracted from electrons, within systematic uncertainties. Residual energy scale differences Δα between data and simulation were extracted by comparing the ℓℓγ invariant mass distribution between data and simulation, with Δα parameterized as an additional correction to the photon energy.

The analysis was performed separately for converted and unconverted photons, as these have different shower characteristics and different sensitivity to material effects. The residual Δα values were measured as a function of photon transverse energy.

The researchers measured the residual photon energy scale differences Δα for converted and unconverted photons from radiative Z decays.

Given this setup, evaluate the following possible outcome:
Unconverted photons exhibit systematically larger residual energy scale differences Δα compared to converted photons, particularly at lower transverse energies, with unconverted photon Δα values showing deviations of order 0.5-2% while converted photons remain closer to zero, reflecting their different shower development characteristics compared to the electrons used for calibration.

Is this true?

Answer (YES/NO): NO